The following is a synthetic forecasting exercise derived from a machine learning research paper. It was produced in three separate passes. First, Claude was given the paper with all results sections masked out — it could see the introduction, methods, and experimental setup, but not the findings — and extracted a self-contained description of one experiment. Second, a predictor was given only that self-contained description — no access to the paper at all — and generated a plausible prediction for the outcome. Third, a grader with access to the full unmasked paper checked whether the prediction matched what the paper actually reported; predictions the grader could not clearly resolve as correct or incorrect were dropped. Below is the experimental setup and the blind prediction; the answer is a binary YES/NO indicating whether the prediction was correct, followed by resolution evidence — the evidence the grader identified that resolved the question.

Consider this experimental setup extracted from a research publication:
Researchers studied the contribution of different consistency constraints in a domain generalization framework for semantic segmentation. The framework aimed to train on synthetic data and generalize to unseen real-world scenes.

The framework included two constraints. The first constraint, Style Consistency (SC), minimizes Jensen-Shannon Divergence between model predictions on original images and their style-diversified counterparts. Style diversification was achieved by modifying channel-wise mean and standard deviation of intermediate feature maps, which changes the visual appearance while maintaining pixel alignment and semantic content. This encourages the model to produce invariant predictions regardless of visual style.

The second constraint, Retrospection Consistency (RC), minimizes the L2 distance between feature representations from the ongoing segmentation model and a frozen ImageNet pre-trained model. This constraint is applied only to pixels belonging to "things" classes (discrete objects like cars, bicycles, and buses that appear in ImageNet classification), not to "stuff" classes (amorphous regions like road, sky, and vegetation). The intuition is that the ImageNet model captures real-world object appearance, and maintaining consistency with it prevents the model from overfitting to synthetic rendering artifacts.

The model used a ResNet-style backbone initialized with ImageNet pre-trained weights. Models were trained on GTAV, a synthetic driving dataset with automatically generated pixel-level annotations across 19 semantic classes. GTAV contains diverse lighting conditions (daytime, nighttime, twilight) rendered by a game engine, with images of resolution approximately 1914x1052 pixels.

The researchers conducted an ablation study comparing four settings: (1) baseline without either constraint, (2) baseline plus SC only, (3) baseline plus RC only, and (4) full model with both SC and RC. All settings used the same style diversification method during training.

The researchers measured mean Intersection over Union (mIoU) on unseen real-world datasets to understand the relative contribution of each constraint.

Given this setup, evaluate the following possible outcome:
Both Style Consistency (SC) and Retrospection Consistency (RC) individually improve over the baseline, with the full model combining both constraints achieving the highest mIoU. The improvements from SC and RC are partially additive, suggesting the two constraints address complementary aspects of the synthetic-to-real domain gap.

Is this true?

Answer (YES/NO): YES